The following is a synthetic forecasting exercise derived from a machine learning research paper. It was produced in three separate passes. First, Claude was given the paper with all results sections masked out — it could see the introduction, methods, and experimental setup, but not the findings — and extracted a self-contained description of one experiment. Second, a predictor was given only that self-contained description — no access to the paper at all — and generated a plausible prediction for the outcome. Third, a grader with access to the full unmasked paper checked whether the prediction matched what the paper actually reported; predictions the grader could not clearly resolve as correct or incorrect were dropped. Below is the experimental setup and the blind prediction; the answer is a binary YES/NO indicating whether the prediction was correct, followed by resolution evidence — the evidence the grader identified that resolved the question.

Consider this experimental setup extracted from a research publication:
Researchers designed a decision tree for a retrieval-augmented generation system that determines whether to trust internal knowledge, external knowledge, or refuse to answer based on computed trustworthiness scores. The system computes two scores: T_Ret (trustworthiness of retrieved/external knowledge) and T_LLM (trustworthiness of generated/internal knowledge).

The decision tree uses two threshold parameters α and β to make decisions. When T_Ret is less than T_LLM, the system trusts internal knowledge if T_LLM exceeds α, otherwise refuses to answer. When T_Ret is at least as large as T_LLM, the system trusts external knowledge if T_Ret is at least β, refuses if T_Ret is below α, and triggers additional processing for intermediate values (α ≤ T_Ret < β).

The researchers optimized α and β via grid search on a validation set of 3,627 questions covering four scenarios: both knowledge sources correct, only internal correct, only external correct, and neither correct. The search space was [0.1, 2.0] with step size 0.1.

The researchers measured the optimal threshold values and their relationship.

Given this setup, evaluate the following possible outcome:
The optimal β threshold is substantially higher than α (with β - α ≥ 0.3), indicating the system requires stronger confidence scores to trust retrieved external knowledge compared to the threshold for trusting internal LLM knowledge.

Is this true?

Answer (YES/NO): YES